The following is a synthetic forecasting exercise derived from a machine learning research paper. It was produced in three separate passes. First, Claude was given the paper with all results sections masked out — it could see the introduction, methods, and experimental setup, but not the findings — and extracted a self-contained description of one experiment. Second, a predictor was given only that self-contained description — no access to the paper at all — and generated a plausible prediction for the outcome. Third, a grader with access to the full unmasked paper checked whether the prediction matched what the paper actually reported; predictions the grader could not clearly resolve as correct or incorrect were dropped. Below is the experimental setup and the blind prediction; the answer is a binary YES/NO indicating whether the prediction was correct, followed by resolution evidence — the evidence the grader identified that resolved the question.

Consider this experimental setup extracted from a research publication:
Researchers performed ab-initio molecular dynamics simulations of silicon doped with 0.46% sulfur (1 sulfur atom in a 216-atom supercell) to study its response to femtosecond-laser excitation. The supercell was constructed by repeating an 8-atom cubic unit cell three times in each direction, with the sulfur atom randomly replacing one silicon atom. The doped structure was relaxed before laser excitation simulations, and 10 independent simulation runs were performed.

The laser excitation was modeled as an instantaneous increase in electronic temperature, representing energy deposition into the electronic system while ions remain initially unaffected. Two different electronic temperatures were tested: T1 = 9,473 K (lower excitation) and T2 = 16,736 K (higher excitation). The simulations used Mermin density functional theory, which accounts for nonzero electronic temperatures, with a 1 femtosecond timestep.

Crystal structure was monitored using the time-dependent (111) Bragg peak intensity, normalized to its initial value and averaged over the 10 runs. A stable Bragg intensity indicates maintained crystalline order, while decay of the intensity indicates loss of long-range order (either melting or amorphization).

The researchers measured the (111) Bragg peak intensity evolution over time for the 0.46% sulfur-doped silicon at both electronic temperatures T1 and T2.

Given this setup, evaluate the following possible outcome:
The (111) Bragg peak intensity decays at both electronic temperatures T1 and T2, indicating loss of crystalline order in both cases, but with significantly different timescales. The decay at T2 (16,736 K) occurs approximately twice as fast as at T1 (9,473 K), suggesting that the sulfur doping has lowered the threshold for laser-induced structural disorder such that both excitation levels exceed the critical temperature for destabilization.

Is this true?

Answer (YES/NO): NO